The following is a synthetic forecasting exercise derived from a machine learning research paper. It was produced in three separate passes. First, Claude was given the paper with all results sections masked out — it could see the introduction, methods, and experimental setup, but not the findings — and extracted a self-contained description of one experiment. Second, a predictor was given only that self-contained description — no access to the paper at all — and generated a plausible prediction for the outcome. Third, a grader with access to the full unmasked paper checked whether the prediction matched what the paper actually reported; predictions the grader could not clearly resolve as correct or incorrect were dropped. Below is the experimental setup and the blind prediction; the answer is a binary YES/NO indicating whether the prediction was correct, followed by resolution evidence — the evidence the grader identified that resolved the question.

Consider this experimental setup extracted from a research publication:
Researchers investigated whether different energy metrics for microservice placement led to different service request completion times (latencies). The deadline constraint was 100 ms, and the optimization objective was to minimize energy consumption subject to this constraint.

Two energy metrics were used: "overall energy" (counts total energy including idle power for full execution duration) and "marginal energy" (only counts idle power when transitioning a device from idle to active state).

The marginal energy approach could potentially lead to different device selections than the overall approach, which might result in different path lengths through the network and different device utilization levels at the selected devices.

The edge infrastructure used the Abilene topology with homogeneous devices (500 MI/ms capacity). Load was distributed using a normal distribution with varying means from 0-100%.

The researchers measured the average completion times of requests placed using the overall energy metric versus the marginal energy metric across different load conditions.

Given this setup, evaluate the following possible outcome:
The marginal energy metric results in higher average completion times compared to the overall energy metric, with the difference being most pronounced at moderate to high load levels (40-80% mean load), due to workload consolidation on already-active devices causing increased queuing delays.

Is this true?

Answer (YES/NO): NO